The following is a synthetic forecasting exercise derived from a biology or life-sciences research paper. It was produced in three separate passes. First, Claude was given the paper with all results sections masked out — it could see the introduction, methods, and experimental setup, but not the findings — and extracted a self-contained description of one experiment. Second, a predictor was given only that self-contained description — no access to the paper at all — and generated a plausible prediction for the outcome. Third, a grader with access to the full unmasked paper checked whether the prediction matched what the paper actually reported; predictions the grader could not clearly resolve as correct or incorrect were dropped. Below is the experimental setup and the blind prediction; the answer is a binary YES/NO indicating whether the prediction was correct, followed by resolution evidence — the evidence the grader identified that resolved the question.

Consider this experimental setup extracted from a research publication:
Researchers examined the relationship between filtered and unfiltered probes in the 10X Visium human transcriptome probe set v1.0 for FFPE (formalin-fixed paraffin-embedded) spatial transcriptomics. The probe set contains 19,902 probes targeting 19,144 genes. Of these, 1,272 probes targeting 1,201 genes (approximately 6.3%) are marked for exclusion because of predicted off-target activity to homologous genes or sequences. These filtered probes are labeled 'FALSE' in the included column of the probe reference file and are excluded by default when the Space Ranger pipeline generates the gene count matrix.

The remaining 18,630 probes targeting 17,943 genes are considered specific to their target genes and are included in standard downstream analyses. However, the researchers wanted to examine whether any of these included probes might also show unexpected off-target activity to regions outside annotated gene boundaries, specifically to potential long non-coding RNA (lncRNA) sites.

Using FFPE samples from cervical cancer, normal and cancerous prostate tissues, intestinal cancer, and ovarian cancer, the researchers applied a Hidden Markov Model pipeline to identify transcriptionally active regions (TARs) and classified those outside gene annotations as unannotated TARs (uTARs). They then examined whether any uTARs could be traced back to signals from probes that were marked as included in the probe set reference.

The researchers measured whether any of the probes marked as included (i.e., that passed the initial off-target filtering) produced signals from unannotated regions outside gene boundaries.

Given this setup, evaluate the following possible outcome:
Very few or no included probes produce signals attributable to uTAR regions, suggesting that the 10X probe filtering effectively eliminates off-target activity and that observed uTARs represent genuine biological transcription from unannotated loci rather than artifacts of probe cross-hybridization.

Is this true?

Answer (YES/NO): NO